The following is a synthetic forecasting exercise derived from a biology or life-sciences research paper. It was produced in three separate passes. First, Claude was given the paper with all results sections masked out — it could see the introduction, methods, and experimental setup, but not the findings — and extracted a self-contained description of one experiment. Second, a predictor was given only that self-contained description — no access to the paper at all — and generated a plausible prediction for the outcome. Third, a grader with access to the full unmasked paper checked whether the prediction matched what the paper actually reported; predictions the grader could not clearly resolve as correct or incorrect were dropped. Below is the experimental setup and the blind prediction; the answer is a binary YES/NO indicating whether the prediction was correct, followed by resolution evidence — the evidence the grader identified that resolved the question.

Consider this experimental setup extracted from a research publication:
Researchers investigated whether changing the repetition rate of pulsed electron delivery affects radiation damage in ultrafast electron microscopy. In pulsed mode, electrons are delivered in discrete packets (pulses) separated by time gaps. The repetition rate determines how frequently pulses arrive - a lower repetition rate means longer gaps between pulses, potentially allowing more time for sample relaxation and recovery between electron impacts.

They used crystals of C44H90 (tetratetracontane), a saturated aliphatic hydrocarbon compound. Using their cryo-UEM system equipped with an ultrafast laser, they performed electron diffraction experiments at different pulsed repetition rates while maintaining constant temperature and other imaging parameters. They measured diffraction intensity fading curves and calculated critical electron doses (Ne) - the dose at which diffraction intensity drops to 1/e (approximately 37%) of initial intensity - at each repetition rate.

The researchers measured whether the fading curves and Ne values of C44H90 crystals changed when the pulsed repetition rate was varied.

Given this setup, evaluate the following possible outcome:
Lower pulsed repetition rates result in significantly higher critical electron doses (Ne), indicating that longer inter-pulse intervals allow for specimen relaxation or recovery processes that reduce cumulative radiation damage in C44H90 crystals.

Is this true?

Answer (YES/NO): NO